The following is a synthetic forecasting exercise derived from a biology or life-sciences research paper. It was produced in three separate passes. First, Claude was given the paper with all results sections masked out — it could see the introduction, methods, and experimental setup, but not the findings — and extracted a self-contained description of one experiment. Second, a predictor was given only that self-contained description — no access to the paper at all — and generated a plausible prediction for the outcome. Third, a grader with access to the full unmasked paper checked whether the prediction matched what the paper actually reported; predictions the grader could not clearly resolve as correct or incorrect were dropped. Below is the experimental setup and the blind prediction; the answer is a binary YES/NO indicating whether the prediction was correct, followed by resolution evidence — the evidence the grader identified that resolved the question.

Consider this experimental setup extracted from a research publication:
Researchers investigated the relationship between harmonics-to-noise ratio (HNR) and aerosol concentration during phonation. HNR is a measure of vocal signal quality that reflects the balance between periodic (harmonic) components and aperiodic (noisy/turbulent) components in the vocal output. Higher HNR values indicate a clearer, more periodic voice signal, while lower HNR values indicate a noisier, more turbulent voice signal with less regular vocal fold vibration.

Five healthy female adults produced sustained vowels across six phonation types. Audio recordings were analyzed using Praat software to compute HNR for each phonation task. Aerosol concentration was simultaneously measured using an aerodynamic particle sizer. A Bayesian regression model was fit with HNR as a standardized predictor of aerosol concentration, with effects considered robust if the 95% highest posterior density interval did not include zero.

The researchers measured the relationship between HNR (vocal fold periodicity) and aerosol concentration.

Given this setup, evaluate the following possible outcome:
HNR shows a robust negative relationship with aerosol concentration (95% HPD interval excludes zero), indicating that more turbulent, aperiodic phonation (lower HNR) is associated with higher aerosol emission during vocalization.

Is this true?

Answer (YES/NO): NO